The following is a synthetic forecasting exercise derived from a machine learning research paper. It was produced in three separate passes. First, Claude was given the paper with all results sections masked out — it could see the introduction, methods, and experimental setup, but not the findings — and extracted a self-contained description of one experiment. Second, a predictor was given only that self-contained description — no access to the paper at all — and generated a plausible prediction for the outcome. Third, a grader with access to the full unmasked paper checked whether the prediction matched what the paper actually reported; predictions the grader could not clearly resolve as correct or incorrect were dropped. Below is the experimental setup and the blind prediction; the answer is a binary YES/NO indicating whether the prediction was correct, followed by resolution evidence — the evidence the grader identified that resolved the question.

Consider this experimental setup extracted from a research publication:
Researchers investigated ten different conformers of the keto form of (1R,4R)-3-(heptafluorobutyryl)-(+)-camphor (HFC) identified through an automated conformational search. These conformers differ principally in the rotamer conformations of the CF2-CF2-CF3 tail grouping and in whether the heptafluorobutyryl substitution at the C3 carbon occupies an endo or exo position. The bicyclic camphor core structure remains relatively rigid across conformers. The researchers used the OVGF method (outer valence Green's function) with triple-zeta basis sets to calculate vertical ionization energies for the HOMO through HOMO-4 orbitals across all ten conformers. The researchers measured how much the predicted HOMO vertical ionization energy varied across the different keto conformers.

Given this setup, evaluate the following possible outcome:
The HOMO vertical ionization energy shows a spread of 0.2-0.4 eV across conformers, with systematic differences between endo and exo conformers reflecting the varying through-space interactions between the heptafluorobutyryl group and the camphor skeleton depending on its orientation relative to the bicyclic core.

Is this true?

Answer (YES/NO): NO